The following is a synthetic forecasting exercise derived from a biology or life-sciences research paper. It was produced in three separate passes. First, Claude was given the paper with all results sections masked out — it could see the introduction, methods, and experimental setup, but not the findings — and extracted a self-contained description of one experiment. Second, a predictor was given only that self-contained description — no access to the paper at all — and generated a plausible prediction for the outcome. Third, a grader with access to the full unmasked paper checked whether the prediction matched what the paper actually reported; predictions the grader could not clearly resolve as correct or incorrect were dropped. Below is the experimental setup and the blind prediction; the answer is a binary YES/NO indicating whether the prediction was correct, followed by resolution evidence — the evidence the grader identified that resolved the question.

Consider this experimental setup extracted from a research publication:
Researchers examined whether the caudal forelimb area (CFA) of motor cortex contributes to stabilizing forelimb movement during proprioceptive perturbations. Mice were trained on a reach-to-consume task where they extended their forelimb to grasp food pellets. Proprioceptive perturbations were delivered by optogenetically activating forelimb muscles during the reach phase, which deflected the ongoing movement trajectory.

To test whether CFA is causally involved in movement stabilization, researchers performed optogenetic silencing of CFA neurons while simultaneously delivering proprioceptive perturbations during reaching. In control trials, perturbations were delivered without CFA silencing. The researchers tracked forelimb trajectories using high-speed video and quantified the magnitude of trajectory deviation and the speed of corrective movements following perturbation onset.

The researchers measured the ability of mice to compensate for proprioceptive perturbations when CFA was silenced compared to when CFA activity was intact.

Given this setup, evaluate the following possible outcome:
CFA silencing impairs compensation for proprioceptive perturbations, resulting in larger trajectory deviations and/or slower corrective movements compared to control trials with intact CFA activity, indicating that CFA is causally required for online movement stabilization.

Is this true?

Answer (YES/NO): YES